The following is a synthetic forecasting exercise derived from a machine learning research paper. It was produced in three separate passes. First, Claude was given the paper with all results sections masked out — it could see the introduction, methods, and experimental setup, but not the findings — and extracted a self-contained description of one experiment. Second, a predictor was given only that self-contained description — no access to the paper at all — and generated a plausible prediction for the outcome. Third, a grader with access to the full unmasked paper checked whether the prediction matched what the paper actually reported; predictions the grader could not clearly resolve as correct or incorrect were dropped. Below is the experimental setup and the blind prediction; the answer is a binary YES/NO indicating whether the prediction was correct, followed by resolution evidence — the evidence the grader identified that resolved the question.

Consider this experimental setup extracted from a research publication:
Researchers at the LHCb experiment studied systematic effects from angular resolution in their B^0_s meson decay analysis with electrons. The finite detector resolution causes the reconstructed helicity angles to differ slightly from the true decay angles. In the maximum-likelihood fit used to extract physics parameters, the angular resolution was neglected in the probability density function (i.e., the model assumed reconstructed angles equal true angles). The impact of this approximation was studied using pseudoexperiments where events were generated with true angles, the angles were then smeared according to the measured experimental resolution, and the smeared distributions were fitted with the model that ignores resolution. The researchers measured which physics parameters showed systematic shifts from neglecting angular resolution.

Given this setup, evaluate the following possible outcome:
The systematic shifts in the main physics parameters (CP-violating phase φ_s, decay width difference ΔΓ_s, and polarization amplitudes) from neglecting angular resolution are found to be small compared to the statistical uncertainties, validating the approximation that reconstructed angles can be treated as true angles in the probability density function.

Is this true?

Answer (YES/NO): YES